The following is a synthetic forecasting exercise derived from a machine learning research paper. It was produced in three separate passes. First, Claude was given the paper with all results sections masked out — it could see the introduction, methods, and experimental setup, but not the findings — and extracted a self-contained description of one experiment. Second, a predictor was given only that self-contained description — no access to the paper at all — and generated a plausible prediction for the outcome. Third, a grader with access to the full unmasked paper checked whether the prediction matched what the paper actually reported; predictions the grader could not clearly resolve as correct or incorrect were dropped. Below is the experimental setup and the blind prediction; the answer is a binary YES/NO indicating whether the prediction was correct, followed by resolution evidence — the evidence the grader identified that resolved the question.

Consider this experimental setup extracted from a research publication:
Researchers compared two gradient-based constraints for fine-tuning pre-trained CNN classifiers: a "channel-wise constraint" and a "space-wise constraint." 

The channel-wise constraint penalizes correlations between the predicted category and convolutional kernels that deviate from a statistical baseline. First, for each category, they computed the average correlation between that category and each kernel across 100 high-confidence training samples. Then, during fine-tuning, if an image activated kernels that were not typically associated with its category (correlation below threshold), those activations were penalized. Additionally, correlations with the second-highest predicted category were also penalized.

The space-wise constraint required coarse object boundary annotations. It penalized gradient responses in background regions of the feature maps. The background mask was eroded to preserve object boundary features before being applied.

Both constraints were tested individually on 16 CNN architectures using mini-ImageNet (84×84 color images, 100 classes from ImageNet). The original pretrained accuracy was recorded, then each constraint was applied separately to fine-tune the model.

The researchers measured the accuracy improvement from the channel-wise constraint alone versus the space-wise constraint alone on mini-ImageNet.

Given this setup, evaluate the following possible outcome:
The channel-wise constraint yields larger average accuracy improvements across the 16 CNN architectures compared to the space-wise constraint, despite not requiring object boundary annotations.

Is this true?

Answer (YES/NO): YES